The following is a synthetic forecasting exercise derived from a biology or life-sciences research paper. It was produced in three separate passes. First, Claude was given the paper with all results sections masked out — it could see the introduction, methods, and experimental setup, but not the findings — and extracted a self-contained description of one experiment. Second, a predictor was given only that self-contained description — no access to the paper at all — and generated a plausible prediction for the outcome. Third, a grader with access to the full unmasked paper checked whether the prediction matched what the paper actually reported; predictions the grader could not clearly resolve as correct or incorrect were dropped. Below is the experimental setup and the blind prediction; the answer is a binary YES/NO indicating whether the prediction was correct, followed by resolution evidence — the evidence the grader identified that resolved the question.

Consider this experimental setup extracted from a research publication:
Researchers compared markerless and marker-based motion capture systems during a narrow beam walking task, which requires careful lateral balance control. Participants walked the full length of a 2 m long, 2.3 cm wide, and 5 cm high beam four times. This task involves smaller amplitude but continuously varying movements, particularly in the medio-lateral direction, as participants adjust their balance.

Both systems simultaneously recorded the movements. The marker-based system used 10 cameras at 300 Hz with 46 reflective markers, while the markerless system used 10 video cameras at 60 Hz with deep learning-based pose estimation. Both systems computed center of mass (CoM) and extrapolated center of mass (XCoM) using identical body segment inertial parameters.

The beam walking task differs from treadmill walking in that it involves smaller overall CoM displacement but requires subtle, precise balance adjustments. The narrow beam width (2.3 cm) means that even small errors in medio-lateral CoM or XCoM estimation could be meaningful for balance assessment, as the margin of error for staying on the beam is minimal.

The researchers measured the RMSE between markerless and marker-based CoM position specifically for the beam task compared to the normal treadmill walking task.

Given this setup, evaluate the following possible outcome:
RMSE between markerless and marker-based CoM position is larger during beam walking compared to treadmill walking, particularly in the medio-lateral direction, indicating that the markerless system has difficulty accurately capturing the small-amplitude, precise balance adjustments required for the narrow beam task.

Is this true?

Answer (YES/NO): NO